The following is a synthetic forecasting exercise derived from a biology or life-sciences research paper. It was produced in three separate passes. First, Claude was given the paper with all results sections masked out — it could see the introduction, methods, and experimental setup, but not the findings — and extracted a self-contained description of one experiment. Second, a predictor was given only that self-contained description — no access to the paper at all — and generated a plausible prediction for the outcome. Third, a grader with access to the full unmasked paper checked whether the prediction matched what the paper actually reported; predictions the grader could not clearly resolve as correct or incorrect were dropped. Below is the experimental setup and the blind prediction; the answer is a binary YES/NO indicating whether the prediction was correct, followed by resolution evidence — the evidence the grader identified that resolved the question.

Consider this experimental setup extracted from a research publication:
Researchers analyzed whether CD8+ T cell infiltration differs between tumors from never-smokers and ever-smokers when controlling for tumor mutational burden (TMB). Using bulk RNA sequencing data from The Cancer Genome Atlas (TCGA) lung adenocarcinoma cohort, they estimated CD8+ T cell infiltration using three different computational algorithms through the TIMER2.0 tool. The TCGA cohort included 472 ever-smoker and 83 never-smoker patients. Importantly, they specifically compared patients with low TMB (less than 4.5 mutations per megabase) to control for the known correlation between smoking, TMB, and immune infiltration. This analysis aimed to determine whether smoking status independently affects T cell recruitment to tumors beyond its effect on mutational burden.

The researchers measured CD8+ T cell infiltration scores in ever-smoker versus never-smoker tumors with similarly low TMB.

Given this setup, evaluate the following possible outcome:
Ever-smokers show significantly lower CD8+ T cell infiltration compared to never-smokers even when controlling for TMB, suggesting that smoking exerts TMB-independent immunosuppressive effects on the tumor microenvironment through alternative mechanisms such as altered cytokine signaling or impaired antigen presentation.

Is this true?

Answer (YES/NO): NO